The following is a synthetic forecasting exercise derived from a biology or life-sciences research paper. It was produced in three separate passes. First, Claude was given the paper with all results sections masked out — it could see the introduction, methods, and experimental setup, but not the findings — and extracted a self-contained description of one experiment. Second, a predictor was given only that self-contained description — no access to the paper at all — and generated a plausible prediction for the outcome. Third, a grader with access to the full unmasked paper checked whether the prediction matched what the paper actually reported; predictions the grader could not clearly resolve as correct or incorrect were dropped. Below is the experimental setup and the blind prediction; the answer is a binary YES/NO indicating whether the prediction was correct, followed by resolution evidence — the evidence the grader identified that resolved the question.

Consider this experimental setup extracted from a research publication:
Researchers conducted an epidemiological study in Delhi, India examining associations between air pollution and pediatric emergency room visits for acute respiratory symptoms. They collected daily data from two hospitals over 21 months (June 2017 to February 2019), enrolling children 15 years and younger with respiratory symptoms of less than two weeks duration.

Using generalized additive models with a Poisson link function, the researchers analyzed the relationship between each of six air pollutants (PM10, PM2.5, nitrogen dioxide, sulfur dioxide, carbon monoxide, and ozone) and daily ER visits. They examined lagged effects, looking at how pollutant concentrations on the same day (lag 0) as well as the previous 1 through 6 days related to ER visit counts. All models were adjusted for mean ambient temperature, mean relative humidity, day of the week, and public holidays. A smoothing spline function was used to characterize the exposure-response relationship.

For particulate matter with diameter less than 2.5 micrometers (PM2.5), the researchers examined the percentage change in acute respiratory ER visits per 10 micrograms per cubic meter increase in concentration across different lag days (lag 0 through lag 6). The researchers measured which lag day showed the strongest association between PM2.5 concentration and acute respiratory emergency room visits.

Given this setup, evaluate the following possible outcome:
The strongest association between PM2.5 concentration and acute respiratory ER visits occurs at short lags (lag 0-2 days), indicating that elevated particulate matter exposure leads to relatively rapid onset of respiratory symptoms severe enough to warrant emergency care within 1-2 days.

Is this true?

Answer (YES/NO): NO